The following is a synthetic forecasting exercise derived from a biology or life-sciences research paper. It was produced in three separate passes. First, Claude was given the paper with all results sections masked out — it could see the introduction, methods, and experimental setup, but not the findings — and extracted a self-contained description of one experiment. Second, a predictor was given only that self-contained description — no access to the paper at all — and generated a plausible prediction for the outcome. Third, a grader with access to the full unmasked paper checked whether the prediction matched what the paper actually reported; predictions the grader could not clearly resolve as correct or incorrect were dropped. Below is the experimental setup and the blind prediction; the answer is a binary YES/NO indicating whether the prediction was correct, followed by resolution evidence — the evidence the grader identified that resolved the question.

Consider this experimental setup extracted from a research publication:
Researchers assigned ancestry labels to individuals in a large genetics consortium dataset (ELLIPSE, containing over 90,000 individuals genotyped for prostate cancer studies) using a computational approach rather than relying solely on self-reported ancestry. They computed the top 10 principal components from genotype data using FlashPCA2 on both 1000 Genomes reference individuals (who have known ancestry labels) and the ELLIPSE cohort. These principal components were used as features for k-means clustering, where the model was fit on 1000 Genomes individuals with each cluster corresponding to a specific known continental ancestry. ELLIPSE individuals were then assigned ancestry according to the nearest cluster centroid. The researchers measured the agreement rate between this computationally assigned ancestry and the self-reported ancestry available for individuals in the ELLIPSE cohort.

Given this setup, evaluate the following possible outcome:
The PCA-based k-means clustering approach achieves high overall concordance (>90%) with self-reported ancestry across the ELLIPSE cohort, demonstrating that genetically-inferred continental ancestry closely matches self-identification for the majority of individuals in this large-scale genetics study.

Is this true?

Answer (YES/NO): YES